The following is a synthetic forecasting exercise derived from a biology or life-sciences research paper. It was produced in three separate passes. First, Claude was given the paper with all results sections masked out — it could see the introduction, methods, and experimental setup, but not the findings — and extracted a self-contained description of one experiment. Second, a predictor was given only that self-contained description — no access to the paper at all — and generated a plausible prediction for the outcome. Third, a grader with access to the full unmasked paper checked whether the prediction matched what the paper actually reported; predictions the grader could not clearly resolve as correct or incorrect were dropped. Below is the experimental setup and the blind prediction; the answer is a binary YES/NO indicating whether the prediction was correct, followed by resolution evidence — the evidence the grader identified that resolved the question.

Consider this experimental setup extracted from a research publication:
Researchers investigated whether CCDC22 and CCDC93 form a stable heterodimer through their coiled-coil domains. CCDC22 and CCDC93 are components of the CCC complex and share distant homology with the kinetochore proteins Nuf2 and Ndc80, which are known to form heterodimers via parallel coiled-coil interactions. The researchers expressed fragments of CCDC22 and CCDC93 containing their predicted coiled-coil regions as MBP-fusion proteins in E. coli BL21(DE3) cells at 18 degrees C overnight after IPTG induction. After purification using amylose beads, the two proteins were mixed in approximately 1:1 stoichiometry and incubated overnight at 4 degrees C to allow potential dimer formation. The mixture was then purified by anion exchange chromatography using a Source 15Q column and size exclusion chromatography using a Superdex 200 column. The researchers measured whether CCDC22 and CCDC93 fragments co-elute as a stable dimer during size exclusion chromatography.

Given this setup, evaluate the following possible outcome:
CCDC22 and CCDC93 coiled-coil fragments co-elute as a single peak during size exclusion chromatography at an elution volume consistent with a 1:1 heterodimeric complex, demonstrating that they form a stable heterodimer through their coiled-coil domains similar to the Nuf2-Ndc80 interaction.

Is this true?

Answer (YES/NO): YES